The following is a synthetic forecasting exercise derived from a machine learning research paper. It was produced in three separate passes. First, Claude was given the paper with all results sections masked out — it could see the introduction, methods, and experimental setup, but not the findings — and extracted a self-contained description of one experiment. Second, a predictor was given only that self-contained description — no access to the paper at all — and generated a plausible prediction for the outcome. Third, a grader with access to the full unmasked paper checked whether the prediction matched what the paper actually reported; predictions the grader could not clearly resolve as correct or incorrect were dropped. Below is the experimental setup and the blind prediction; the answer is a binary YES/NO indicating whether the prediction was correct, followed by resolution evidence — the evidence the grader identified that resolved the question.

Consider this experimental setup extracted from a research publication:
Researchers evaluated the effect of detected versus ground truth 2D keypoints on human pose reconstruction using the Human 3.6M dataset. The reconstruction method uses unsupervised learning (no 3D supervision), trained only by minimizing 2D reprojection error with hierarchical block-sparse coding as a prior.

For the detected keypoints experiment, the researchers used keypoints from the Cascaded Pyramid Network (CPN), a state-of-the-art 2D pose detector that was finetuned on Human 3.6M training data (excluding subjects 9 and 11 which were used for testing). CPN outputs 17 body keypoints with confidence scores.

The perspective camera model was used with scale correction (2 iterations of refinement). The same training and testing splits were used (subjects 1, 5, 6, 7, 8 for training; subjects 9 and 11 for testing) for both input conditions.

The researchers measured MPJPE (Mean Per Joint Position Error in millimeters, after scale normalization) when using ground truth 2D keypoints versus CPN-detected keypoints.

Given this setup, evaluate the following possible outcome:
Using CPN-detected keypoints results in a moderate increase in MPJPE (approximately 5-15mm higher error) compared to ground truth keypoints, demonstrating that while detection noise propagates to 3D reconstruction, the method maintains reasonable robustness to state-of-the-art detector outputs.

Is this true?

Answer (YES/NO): YES